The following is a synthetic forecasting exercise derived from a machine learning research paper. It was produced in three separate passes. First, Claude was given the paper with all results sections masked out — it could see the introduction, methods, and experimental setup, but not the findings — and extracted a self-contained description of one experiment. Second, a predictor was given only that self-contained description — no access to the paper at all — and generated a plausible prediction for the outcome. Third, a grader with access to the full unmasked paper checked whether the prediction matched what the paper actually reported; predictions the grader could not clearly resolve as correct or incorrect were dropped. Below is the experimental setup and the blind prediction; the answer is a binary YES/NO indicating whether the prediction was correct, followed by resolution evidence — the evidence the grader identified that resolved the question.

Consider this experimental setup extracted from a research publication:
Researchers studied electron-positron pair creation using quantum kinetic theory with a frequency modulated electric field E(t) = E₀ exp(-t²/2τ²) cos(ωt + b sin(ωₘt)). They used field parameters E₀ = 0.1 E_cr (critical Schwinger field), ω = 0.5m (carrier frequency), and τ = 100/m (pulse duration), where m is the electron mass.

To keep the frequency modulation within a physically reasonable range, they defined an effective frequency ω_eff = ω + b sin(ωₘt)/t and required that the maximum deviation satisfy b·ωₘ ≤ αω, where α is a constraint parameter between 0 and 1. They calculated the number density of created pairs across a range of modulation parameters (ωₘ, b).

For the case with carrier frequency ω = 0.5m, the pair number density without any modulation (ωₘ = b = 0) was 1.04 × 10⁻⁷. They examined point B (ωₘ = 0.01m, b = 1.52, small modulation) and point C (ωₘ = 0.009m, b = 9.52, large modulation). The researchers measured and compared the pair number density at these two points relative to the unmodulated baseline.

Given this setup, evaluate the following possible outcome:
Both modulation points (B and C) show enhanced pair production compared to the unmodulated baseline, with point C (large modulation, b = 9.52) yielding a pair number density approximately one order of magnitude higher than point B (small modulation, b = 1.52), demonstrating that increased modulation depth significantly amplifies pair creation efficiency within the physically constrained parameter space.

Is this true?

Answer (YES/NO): NO